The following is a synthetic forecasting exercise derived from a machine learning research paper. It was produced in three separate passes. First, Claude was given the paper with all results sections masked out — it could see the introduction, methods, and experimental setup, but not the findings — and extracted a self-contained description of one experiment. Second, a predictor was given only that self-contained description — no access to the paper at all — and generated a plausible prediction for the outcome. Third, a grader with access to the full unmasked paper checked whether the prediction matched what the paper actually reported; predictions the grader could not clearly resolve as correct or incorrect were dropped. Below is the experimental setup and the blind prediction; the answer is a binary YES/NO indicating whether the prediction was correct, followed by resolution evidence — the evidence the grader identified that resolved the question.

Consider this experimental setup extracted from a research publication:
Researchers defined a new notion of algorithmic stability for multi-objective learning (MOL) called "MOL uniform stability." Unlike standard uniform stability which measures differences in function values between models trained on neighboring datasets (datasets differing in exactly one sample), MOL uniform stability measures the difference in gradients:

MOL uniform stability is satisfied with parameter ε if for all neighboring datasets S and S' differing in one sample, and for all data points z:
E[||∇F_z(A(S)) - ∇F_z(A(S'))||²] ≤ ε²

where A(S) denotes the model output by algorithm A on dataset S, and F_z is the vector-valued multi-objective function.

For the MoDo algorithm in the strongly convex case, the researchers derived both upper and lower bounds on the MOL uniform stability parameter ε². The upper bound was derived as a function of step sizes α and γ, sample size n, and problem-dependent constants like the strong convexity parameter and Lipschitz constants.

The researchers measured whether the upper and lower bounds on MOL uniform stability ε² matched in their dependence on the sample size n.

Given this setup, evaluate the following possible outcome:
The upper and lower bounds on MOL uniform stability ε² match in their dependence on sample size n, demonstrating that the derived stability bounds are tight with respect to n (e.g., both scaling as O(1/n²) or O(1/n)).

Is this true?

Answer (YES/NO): YES